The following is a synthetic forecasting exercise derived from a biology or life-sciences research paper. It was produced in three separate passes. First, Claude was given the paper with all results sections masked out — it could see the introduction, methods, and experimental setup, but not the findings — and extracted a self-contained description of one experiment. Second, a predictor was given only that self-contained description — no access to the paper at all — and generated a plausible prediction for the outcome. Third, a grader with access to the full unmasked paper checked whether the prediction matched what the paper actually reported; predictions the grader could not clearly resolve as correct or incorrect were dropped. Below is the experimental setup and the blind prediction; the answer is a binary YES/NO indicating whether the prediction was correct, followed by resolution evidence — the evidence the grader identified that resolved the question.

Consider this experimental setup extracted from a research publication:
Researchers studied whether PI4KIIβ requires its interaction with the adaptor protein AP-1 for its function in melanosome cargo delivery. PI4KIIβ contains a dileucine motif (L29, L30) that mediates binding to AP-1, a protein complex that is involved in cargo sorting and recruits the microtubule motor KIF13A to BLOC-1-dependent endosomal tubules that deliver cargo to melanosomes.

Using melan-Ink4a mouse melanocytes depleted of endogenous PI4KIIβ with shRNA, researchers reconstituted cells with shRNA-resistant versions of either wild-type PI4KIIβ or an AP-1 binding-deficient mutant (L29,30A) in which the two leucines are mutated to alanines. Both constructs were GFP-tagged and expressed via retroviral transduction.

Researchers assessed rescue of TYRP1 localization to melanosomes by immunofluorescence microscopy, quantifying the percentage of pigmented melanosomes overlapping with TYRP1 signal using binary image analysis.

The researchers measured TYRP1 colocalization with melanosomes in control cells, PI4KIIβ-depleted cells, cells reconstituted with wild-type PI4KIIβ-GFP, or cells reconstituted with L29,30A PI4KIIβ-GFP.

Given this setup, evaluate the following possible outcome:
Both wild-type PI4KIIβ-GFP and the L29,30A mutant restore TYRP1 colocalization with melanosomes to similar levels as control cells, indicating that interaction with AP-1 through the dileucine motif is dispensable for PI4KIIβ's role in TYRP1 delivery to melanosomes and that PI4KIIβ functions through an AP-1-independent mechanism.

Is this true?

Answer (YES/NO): NO